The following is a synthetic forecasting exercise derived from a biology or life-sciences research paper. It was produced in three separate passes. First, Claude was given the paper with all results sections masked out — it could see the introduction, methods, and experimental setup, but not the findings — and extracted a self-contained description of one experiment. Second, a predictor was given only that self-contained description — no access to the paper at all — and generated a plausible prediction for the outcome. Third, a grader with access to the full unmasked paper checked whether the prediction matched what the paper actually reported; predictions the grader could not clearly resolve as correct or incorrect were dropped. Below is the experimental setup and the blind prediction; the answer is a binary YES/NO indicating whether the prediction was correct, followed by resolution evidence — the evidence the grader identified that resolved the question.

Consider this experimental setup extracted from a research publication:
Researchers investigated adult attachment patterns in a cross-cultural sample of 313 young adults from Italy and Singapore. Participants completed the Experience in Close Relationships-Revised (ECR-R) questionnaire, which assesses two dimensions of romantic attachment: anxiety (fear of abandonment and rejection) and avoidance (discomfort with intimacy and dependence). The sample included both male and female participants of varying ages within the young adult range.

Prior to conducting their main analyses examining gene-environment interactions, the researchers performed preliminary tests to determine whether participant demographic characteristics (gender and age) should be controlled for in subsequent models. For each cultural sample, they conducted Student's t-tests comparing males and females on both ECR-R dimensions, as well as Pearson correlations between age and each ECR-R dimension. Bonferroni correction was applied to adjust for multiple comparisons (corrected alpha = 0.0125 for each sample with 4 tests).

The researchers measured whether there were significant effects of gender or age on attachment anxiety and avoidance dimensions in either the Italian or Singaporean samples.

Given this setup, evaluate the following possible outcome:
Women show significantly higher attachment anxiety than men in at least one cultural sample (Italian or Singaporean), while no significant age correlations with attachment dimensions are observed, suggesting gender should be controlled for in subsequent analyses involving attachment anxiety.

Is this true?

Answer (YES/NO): NO